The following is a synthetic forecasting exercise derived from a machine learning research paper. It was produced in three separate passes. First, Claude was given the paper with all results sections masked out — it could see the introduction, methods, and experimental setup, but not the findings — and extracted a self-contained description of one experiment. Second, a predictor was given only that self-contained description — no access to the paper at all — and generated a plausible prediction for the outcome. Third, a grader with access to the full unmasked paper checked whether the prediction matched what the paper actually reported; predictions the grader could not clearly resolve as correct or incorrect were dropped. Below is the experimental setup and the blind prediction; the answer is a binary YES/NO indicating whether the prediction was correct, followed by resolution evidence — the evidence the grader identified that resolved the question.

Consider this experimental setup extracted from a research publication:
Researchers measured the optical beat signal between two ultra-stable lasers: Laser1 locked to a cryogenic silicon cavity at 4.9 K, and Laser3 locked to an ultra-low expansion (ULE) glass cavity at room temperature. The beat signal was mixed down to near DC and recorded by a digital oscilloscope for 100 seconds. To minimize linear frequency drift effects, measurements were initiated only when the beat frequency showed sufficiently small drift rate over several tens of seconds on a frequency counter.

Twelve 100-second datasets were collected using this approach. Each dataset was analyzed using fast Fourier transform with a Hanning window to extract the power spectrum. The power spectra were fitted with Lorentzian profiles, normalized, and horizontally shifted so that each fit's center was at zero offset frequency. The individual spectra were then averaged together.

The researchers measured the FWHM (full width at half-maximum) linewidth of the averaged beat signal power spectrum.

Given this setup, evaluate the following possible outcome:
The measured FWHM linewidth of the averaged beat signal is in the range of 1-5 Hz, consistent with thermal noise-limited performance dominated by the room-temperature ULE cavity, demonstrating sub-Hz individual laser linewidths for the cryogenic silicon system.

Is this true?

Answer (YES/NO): NO